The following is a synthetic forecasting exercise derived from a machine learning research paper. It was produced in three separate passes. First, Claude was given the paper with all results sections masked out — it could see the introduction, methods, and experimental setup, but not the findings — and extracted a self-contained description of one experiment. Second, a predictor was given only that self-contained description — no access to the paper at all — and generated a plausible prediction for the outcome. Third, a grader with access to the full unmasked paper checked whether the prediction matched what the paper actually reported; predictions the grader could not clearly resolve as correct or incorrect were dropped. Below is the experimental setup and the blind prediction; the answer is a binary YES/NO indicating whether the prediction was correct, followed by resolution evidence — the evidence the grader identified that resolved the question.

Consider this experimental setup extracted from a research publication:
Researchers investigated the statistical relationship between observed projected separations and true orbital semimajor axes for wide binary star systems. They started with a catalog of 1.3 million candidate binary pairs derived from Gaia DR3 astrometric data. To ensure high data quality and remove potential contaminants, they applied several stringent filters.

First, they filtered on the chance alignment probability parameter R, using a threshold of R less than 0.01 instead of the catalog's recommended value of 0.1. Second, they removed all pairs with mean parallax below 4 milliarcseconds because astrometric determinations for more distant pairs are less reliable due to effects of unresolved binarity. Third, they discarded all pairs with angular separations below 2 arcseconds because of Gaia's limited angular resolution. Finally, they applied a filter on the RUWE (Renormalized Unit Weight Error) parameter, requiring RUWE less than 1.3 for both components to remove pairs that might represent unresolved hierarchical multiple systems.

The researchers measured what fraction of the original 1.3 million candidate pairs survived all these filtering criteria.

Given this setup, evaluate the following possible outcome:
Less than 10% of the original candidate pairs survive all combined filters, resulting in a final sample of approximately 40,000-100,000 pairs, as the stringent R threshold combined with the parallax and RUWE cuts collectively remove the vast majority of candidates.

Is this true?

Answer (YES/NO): NO